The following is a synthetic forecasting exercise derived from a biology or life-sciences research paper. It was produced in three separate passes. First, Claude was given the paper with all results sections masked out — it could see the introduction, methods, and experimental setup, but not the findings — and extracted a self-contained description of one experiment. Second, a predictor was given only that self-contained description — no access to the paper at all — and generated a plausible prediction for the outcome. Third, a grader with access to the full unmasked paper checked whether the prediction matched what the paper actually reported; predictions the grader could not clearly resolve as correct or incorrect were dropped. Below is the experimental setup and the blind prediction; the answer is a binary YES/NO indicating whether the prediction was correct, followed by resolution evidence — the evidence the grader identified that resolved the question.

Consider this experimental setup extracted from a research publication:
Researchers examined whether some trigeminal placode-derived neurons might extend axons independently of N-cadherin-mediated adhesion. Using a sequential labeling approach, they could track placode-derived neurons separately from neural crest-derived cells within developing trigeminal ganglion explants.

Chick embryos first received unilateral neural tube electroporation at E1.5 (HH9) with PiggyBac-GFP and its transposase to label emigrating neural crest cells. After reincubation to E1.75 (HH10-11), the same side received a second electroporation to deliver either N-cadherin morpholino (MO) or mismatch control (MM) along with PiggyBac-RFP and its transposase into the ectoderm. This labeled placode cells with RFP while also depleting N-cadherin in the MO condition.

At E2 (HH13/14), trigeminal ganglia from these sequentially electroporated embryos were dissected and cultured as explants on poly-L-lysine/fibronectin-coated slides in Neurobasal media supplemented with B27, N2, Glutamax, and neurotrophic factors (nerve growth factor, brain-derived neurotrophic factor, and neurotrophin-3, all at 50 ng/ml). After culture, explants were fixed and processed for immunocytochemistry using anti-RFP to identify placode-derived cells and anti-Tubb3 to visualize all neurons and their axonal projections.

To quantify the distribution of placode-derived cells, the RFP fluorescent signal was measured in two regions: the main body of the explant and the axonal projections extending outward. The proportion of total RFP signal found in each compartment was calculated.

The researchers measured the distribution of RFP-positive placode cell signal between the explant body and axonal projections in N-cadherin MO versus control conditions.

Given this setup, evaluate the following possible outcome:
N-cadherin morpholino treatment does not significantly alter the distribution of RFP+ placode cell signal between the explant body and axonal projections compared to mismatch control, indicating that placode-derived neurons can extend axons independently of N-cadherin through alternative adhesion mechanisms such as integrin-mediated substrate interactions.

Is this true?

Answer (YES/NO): NO